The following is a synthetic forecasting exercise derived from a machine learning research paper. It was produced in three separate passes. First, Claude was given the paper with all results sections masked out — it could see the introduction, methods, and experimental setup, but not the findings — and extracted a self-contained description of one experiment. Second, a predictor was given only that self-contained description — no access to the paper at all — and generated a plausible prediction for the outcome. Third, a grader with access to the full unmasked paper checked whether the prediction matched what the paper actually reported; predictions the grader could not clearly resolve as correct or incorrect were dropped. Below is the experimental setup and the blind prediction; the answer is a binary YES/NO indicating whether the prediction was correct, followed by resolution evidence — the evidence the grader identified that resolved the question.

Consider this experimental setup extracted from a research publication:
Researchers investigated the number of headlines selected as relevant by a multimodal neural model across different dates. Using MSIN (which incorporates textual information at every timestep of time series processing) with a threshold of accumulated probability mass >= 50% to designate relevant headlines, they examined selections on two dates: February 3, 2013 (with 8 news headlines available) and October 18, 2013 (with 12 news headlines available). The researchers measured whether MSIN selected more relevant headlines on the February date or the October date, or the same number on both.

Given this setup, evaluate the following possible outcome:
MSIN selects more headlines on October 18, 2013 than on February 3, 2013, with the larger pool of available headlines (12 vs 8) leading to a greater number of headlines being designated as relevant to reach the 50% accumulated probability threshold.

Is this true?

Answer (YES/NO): NO